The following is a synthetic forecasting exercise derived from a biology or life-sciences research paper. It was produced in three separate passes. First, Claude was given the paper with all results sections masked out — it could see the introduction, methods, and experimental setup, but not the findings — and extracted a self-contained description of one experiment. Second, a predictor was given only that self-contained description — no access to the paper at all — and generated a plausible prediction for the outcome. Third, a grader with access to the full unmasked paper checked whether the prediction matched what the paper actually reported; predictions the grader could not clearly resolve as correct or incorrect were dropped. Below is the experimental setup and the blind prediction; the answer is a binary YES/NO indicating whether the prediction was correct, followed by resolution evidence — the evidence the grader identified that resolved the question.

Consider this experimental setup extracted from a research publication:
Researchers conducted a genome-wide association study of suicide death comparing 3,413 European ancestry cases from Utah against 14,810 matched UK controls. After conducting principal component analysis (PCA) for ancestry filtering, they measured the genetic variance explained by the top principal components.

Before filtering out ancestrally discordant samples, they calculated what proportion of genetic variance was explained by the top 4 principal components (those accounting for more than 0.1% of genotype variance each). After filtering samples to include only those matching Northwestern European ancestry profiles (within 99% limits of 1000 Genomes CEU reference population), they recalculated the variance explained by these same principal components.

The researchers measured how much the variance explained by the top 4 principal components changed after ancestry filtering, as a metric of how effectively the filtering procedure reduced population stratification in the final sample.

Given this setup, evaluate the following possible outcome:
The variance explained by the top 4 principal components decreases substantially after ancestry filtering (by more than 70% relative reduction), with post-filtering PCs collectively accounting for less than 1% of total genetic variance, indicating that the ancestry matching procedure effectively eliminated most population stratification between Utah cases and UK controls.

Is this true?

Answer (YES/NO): YES